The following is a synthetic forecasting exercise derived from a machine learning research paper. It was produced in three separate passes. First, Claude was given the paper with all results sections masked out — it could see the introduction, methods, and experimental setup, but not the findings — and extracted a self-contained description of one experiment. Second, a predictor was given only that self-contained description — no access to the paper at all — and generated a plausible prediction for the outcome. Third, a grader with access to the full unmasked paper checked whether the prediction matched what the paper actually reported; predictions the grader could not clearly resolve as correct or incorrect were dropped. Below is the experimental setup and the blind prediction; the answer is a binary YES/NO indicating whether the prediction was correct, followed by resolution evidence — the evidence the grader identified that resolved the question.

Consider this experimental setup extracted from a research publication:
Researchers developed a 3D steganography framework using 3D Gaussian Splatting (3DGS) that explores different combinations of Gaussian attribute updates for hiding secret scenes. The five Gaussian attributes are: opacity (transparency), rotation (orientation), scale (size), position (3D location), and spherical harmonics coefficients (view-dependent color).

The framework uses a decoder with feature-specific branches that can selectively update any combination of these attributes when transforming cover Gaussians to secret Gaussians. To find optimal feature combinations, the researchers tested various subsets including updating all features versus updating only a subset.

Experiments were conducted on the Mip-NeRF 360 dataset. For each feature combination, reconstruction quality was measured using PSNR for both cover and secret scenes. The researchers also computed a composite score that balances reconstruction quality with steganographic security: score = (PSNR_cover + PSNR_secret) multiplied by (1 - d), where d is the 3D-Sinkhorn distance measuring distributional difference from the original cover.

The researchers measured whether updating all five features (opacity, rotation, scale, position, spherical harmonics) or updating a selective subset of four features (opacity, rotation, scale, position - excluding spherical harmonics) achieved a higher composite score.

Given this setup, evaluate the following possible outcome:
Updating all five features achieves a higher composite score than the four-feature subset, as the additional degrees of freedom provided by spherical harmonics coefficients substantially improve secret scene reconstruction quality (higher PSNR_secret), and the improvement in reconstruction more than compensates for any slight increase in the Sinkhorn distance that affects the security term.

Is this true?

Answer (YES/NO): NO